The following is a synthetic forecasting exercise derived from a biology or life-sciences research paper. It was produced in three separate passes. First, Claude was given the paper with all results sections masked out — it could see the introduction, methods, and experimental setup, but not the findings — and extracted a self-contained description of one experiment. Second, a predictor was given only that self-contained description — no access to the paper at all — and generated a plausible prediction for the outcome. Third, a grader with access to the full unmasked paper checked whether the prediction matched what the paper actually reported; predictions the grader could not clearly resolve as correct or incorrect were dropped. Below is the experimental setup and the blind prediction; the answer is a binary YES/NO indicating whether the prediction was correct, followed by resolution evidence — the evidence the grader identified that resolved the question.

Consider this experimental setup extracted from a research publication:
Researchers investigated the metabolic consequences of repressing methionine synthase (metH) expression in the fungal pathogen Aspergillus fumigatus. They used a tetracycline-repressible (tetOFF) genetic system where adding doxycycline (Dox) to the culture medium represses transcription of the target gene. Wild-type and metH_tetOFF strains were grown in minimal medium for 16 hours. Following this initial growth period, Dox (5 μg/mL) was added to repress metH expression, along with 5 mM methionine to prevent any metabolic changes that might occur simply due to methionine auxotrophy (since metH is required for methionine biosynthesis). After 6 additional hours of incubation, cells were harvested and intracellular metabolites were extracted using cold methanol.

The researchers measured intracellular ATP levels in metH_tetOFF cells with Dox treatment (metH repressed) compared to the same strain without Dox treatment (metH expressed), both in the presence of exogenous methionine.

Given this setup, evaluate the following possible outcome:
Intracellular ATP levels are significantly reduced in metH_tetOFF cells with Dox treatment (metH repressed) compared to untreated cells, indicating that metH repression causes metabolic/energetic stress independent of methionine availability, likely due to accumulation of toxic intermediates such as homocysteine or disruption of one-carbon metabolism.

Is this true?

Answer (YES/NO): YES